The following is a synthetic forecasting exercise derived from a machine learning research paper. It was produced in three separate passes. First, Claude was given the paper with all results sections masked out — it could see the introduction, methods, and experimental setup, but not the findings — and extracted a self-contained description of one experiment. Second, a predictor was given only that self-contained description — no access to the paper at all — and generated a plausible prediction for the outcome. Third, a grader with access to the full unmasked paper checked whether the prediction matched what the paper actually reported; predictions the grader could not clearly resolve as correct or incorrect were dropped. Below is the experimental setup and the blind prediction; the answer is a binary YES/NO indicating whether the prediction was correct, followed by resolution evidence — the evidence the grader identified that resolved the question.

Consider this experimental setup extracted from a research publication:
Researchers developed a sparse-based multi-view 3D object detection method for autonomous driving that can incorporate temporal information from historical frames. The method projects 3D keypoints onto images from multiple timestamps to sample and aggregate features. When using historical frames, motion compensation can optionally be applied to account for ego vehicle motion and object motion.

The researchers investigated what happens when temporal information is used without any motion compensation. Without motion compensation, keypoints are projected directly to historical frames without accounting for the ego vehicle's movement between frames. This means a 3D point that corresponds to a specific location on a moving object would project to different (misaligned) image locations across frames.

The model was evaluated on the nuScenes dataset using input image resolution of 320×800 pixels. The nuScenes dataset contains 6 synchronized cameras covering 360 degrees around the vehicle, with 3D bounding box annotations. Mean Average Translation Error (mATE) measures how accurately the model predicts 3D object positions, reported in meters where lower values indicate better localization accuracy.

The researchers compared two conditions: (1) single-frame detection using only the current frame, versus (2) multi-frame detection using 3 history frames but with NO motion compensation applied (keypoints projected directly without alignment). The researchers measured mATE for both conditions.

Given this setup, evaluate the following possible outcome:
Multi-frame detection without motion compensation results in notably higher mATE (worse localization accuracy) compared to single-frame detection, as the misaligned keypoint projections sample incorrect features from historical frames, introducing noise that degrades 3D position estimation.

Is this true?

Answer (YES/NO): NO